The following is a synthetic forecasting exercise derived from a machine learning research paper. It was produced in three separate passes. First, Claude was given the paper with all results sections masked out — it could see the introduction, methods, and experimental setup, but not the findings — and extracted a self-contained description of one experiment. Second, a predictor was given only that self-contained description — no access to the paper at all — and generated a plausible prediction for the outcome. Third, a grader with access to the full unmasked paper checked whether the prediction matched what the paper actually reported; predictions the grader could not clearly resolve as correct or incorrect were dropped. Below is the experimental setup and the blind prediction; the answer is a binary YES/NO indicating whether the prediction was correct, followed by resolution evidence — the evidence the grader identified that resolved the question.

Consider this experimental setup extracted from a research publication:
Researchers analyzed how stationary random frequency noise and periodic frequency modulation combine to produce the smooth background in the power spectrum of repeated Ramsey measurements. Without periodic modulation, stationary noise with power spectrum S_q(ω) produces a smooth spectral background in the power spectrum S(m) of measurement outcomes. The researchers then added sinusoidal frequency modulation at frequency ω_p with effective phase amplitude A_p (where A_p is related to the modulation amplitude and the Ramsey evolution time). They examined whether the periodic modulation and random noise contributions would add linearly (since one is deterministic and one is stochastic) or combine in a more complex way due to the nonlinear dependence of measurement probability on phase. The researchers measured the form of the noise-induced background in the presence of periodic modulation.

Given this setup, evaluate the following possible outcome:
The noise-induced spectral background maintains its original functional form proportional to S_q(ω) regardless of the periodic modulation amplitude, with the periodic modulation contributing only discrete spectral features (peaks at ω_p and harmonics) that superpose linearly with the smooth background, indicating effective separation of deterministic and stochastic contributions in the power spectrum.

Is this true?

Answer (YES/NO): NO